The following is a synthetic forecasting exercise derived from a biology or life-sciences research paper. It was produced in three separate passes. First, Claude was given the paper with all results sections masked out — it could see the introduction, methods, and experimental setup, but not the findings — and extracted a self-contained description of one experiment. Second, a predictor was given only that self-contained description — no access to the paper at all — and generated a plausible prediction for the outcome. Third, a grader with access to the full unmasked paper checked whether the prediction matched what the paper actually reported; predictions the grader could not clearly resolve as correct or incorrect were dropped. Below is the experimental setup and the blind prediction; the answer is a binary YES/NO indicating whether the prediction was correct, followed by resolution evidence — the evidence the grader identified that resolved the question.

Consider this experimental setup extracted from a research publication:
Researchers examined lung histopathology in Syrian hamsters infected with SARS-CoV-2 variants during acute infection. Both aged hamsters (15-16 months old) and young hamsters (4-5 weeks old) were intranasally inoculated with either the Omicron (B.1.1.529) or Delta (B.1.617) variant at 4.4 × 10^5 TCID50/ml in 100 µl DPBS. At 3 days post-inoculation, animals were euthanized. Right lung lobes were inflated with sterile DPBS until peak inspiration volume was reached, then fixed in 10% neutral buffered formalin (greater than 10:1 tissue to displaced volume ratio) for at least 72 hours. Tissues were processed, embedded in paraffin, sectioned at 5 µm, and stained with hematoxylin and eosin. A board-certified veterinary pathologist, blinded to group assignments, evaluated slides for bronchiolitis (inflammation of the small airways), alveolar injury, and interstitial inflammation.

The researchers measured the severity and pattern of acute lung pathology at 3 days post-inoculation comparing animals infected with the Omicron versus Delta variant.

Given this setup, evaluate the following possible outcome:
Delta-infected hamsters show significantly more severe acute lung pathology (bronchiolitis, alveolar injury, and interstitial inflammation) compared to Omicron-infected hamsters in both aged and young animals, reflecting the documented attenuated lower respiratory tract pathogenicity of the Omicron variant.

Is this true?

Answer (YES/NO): YES